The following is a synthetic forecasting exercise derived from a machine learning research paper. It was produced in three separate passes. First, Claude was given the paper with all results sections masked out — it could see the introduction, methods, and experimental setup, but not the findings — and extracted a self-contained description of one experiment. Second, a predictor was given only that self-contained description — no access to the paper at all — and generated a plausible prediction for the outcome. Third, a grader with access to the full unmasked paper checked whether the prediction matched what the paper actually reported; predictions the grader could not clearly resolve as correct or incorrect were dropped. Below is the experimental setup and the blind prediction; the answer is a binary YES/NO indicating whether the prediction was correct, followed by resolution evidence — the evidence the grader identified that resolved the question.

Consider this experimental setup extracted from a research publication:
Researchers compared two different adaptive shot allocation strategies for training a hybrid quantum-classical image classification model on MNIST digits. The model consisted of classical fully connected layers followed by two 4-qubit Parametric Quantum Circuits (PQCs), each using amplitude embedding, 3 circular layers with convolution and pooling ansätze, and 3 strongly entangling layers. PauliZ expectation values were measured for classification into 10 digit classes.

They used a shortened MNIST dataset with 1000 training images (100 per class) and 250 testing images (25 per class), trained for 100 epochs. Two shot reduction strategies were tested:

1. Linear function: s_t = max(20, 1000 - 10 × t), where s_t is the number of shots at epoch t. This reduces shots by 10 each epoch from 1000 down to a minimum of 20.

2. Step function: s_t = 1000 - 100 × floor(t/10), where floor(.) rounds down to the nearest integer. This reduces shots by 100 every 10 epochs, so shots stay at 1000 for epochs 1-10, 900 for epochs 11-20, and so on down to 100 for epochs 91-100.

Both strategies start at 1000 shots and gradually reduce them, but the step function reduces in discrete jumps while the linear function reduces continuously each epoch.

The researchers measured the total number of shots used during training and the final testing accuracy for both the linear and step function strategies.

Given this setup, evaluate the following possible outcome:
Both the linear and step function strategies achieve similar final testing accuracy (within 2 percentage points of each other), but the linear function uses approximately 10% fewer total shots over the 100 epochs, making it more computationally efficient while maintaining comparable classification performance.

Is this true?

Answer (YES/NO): YES